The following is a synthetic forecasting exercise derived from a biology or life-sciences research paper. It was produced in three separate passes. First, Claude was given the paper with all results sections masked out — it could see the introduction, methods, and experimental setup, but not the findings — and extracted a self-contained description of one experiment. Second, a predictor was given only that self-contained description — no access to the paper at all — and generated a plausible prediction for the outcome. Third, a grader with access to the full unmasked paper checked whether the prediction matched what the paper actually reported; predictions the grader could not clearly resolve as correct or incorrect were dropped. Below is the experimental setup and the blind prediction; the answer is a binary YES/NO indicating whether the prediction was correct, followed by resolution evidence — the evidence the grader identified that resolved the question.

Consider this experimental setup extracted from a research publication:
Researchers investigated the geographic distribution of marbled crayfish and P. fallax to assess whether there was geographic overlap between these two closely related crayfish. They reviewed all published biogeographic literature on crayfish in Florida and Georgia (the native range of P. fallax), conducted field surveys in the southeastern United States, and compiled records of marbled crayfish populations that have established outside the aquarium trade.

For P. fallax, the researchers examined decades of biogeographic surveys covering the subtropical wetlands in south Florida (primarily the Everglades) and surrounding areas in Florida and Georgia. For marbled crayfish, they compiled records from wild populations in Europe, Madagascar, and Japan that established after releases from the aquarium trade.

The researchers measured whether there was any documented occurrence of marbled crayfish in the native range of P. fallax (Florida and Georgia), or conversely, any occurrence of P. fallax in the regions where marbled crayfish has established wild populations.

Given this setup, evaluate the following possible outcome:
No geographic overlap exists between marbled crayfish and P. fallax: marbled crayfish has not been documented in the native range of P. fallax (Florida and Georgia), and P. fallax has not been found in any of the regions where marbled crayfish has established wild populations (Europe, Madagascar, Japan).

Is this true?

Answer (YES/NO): YES